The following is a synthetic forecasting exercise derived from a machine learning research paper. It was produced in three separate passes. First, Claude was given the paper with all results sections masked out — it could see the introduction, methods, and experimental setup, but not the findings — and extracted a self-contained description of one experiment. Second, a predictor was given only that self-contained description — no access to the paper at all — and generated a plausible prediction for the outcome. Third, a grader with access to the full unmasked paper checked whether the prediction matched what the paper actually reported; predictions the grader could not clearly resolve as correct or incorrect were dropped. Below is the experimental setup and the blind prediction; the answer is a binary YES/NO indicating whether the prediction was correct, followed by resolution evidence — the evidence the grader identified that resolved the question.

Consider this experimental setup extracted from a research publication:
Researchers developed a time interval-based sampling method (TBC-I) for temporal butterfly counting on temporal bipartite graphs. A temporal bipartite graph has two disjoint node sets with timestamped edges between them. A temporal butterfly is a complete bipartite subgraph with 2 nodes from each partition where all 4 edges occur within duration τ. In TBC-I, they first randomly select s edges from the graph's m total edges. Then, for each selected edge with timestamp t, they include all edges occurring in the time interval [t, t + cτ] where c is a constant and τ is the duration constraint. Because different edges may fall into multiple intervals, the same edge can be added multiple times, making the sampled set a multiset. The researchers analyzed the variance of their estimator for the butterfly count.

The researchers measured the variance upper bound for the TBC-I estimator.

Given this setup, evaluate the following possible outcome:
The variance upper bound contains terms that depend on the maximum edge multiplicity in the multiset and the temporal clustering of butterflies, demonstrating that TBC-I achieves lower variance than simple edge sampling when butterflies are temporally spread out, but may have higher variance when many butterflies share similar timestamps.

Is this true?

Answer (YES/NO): NO